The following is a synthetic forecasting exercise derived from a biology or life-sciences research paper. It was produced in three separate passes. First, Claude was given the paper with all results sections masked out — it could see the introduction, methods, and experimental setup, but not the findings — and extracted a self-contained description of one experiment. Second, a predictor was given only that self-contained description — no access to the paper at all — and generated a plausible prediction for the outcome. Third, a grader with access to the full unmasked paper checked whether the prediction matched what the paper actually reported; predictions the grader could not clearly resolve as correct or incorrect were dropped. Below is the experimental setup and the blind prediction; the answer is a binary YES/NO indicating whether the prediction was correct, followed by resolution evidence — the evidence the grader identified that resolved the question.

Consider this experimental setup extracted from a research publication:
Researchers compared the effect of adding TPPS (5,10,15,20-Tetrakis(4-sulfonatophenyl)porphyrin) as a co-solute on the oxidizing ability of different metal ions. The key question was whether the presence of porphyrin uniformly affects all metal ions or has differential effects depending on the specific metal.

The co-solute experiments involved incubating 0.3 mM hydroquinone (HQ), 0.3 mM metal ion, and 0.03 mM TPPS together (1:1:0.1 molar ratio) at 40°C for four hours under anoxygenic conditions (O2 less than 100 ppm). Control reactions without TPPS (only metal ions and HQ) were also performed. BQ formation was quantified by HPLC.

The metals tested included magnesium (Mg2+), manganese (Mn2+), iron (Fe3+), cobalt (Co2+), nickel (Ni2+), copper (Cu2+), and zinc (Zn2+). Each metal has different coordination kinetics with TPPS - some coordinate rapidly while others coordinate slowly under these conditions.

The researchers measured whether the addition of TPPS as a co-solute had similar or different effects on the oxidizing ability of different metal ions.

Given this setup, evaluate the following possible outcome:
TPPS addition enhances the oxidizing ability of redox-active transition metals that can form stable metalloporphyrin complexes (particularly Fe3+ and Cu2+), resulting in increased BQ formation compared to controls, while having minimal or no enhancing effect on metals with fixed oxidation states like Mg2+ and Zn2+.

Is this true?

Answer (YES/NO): NO